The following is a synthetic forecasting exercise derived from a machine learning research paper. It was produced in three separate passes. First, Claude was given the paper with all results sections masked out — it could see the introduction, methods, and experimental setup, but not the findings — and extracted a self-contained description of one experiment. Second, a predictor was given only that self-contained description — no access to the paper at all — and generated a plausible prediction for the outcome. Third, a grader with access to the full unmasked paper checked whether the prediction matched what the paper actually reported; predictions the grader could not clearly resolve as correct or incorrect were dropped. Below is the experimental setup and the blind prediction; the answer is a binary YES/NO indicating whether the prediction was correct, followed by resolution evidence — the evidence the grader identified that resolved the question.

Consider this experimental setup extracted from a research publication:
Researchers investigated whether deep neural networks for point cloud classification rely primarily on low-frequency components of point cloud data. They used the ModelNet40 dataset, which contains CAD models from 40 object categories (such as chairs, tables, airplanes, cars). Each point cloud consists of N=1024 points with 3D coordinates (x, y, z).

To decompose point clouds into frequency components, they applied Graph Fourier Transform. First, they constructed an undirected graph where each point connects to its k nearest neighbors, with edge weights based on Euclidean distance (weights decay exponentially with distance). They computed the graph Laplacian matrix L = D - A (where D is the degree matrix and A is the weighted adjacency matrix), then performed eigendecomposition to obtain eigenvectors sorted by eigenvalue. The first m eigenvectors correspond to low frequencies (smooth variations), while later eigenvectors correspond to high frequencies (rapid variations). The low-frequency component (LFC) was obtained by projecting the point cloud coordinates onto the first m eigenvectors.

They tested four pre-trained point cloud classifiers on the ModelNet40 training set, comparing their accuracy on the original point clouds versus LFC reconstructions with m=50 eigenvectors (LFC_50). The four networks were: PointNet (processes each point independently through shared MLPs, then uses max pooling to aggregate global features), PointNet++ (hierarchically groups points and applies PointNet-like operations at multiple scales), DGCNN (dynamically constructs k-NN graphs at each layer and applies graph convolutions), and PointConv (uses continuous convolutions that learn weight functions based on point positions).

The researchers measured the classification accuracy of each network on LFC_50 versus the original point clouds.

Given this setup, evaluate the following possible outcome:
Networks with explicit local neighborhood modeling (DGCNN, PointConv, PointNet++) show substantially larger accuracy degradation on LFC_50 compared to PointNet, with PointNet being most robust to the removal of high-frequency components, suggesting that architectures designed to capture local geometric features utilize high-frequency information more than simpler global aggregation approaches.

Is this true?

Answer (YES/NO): YES